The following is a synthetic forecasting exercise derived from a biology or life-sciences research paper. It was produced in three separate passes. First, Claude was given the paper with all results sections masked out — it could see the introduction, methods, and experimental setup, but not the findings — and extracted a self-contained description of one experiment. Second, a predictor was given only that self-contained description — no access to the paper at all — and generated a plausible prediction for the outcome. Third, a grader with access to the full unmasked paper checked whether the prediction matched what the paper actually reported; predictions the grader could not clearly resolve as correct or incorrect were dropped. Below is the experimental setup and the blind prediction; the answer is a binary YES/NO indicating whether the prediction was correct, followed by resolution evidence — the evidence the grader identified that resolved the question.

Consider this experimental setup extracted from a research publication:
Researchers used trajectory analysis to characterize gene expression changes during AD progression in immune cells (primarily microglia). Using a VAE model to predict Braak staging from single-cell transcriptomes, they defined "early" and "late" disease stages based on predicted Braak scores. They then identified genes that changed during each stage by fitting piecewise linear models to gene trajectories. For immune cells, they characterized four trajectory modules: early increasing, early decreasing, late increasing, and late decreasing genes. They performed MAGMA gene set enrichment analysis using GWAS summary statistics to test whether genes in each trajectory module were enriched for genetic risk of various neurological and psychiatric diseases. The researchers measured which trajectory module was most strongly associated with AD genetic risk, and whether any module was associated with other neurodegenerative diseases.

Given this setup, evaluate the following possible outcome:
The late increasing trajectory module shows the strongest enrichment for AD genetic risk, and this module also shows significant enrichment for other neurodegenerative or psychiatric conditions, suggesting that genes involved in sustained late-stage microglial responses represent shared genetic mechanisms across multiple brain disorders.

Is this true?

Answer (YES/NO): YES